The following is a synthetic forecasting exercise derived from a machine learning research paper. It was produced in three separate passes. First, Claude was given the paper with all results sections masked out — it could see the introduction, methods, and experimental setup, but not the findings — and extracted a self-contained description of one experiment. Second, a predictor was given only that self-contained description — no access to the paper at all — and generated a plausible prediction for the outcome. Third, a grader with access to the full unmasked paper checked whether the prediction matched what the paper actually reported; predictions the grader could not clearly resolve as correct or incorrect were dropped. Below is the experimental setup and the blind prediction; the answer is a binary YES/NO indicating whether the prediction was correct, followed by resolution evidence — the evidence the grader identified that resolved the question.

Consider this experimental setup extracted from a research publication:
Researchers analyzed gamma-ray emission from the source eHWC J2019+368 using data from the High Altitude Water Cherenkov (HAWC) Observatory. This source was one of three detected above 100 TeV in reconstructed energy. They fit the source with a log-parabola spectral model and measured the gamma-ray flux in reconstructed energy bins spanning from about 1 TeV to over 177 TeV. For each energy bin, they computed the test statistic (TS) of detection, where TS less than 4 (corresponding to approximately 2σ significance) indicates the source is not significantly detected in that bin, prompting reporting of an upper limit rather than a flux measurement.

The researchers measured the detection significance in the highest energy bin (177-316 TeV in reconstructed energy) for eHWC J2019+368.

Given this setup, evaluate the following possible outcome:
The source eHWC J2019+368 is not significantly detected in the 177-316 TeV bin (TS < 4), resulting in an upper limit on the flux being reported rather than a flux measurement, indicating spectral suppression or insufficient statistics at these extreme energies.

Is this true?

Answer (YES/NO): YES